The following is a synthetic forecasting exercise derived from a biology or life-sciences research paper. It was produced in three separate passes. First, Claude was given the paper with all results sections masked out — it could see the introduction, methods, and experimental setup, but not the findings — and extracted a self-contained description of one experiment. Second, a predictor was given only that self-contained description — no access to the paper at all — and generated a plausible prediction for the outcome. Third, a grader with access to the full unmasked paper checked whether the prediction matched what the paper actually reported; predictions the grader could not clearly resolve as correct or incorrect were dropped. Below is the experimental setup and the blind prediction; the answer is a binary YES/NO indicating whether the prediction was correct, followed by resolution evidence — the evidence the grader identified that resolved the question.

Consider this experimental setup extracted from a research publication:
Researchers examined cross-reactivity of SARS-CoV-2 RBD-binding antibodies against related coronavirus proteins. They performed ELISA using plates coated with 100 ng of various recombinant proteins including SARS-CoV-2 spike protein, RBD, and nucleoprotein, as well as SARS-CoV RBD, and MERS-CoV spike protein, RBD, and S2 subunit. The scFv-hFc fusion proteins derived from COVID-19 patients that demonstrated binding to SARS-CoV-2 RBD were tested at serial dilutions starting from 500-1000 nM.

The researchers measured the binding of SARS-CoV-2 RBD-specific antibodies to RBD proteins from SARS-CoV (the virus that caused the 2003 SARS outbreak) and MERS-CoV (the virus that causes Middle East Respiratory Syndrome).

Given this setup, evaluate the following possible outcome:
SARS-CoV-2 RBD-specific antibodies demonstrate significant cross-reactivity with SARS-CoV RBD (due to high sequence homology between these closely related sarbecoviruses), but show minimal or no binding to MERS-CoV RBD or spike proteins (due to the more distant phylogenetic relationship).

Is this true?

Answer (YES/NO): NO